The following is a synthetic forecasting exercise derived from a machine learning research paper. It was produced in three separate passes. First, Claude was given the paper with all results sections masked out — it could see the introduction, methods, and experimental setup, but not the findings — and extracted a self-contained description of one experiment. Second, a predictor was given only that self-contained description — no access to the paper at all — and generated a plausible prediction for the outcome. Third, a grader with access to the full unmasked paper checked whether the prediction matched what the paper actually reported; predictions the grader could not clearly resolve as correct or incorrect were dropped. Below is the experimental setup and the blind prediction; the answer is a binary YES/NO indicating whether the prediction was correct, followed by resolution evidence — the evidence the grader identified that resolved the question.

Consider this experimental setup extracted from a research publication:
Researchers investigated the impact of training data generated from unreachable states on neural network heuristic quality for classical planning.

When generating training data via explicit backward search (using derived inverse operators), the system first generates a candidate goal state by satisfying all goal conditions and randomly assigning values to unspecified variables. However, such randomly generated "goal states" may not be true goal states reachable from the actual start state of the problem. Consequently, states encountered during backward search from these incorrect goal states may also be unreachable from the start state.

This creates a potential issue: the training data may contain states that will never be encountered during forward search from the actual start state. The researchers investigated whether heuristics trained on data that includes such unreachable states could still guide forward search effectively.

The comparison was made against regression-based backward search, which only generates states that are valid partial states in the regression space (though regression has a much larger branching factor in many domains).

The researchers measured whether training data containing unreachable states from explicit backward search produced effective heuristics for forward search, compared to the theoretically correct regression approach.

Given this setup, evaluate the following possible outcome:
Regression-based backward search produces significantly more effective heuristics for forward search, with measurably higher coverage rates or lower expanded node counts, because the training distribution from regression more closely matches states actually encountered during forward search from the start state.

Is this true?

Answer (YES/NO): NO